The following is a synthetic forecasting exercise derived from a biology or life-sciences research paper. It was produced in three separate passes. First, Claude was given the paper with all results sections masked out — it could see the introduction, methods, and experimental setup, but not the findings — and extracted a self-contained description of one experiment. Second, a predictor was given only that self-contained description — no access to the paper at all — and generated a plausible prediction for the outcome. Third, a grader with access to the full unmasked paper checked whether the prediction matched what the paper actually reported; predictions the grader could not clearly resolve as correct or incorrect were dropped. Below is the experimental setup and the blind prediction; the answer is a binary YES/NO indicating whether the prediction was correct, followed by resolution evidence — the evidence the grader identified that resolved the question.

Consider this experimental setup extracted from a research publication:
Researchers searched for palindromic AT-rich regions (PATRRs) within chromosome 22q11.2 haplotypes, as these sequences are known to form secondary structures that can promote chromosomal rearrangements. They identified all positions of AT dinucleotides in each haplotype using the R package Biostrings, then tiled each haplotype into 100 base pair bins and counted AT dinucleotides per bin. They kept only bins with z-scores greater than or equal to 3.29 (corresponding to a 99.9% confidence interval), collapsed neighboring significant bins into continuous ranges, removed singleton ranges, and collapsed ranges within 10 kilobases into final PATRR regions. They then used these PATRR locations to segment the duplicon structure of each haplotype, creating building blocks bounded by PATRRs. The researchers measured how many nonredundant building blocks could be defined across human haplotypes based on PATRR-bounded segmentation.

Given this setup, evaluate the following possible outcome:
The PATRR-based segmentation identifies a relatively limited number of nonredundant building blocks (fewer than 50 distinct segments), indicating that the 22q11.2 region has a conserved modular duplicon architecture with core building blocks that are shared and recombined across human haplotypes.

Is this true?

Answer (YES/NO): YES